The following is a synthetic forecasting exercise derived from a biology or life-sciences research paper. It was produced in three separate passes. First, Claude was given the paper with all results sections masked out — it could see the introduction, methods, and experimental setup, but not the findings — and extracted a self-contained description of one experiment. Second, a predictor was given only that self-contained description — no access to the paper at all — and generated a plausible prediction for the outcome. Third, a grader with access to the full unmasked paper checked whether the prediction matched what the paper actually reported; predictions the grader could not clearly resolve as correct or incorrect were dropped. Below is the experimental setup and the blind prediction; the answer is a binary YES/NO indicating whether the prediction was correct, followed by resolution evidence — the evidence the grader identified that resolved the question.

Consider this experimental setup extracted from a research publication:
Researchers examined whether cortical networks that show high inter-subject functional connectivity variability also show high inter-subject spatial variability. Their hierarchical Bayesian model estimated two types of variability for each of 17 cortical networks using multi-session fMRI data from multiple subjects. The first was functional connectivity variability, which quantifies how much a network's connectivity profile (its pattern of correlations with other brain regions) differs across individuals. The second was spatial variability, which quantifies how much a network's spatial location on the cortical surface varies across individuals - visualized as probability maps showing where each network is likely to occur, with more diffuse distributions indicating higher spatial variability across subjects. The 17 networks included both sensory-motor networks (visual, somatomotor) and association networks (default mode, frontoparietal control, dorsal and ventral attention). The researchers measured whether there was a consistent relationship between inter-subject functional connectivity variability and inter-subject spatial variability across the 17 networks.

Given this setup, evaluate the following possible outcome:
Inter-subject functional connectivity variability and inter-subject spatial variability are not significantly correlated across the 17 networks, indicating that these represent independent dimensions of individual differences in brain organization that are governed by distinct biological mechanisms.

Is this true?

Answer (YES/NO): NO